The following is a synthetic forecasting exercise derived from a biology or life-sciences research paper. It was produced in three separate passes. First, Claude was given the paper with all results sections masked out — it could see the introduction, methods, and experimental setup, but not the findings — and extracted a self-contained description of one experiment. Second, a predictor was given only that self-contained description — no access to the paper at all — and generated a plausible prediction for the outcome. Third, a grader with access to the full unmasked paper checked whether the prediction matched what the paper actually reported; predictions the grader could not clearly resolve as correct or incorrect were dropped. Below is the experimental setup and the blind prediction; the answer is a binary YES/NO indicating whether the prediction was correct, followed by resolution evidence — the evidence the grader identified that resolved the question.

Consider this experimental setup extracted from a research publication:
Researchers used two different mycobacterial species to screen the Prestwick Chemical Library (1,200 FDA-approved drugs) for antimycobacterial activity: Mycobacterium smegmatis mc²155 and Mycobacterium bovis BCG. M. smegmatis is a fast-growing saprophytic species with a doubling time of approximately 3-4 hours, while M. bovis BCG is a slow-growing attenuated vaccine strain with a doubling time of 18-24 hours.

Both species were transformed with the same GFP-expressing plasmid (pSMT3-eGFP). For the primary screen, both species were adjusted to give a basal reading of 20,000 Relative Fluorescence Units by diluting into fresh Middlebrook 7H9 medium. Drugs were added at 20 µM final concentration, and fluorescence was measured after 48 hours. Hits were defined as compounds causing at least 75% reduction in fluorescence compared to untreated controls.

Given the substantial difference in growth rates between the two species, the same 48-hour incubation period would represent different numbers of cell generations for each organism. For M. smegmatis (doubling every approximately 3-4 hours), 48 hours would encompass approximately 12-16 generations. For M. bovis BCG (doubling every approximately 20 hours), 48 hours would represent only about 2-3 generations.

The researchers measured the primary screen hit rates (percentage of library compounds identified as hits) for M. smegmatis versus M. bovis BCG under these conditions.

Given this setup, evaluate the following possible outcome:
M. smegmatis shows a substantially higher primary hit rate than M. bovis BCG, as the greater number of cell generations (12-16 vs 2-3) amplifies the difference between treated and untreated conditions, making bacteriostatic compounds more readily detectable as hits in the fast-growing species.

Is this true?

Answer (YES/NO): NO